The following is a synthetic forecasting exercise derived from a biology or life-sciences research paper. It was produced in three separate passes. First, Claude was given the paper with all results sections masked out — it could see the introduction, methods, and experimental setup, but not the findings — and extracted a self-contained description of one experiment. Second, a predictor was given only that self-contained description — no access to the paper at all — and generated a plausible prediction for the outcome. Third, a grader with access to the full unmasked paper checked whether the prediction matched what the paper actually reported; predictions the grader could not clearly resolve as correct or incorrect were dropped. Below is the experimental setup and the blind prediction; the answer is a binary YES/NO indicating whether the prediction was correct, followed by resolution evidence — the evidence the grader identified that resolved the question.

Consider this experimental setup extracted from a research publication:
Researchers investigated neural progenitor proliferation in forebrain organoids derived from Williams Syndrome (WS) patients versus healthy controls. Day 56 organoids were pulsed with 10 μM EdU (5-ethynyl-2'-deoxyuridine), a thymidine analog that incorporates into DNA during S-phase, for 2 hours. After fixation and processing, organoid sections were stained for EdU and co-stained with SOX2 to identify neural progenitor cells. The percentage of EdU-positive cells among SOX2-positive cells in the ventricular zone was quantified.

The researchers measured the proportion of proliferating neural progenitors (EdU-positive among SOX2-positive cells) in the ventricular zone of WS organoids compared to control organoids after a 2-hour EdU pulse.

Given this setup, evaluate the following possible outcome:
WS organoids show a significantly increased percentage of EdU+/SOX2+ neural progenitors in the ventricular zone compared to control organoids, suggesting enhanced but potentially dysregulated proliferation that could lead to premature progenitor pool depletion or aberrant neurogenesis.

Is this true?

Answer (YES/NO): YES